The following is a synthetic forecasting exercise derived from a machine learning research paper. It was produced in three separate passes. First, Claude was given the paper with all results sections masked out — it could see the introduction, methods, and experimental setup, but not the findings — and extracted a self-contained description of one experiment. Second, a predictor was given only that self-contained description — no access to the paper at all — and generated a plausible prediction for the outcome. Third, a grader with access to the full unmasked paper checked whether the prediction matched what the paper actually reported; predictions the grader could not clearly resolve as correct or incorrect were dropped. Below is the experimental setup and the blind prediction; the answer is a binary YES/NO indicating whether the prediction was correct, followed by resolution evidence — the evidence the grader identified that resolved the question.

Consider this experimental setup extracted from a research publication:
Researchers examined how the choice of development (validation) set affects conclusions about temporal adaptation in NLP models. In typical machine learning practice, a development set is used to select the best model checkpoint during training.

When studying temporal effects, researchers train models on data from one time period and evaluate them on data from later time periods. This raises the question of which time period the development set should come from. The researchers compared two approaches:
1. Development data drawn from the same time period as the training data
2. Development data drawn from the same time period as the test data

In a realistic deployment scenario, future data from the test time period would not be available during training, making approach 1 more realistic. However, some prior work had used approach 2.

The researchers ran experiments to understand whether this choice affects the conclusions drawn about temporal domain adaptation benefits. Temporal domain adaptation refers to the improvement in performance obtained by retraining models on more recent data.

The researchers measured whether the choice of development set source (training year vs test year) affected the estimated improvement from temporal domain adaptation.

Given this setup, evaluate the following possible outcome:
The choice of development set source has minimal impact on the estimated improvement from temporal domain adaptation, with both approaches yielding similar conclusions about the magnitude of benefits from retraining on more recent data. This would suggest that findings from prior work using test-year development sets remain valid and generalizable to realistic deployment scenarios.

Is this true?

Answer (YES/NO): NO